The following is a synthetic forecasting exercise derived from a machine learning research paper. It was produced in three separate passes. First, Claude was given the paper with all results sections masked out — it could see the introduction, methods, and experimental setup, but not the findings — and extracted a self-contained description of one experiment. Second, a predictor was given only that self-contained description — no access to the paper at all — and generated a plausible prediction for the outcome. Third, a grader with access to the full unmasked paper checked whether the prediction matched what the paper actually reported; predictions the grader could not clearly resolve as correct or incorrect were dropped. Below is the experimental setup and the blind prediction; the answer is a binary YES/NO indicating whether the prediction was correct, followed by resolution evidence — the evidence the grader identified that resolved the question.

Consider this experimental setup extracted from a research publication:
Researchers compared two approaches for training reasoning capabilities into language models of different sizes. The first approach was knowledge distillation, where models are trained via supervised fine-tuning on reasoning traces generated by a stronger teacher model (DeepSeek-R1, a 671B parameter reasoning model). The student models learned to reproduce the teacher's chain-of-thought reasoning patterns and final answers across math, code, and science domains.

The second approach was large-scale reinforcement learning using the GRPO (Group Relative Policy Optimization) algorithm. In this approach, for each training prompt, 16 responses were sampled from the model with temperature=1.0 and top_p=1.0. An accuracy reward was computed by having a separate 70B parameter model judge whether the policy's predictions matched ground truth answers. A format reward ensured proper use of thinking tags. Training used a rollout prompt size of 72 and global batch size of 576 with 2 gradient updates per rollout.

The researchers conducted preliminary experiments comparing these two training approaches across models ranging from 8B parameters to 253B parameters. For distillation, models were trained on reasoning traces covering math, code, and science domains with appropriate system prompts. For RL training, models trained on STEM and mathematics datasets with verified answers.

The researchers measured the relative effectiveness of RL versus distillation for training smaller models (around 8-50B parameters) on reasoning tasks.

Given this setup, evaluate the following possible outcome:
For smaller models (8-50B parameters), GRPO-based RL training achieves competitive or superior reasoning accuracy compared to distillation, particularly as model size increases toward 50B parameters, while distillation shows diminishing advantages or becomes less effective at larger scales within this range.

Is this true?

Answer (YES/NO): NO